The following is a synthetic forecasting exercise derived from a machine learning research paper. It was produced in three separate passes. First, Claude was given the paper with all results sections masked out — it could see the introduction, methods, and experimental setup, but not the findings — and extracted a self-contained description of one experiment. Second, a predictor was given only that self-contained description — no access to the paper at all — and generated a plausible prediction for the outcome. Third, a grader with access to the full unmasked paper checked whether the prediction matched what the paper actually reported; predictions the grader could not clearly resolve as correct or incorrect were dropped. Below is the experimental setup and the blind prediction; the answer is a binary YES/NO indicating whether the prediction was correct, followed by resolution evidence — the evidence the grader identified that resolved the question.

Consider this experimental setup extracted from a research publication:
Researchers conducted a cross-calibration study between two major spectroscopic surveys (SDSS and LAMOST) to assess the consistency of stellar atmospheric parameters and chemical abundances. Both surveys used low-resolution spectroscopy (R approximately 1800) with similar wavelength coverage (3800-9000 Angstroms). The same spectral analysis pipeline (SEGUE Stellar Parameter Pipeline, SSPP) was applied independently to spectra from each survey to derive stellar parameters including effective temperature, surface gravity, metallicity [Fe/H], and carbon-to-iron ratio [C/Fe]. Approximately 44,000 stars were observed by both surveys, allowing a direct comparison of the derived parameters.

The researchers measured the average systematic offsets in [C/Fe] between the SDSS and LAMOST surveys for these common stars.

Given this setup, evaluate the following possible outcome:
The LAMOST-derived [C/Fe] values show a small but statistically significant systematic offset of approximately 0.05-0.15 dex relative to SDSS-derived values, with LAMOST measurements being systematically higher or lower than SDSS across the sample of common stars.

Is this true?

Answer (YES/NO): NO